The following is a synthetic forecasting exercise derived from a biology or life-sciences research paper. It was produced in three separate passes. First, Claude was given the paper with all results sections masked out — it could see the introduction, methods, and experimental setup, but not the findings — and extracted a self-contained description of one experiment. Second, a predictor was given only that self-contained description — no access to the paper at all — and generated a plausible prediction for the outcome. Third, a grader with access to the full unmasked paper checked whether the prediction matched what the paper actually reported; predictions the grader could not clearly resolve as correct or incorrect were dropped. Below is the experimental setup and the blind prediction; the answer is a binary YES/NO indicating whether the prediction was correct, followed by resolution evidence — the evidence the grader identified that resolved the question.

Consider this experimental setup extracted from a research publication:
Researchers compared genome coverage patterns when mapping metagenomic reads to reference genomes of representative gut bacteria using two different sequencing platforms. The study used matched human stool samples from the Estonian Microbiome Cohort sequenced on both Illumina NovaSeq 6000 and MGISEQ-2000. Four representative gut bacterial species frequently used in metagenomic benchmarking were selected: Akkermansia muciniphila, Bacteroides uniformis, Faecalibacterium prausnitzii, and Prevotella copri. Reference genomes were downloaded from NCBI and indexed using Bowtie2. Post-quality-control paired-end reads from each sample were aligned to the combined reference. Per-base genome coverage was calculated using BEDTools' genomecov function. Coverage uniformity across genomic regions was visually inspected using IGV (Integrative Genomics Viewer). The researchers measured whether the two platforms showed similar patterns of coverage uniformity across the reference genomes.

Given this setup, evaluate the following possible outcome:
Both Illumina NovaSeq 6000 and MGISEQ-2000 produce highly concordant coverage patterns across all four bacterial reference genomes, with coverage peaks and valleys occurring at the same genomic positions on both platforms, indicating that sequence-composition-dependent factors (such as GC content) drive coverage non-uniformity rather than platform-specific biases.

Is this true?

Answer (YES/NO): NO